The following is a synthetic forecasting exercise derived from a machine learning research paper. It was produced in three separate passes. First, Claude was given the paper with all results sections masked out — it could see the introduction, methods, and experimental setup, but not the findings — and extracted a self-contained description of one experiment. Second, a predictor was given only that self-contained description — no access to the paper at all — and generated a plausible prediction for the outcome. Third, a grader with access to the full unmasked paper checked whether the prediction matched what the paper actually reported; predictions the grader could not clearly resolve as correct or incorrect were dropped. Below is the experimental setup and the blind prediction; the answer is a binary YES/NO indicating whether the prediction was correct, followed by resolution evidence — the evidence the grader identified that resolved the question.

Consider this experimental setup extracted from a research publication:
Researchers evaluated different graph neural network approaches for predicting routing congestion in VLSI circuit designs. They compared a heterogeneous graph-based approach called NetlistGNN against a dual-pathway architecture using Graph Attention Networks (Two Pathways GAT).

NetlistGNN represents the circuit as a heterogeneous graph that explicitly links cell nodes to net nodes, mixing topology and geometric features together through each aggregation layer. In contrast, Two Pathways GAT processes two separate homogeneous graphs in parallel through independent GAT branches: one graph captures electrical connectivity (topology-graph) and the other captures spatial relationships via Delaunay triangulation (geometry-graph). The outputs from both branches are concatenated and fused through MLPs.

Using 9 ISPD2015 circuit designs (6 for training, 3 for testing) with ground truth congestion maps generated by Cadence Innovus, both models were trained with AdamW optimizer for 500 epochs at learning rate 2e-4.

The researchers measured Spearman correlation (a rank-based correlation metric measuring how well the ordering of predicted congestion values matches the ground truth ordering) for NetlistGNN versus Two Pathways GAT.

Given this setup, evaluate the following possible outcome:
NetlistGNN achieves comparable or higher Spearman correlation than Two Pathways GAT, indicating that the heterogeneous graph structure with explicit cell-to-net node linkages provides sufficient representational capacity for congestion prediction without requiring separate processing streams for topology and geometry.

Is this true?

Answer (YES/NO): NO